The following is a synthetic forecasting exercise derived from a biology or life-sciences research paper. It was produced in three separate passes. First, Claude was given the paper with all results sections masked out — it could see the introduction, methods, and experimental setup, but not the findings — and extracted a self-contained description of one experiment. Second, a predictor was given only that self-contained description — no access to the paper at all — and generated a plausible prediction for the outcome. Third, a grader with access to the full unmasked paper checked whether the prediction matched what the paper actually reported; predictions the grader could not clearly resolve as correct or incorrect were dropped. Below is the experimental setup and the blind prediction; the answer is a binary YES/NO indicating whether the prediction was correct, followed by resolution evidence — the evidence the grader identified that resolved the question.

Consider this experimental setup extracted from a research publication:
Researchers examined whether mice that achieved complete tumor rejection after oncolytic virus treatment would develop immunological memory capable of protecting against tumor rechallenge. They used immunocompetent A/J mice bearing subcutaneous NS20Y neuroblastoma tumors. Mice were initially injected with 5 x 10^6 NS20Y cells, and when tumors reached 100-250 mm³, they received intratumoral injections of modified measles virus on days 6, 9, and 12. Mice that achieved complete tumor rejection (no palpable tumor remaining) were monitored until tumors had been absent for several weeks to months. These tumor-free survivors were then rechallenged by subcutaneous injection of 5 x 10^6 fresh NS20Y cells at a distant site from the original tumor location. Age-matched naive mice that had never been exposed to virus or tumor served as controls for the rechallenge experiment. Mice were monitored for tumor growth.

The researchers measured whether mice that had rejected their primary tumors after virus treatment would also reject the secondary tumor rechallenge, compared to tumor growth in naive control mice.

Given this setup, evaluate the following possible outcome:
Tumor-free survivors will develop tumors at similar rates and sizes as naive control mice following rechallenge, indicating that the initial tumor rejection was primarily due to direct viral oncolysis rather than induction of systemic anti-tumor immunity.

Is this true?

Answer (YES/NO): NO